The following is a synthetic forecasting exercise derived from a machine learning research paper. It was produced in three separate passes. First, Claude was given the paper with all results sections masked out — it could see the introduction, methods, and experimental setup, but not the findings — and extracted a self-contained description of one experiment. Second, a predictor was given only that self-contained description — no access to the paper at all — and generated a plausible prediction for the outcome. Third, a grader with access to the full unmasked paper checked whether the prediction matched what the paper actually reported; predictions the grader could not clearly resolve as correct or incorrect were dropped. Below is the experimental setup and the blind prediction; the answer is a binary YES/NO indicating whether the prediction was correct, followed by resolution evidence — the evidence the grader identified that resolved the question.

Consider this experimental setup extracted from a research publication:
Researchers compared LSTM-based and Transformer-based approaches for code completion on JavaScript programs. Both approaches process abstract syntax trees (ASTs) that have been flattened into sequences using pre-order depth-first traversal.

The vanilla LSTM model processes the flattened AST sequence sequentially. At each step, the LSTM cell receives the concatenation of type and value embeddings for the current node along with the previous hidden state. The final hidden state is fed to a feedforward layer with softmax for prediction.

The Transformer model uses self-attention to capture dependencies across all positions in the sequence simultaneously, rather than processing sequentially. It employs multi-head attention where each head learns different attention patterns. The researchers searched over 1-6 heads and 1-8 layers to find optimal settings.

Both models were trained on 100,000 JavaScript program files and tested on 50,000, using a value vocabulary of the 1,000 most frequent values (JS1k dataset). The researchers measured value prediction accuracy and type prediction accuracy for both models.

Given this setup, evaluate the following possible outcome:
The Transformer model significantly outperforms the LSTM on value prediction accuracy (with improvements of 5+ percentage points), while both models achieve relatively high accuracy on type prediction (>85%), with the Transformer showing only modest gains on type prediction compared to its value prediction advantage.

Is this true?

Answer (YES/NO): NO